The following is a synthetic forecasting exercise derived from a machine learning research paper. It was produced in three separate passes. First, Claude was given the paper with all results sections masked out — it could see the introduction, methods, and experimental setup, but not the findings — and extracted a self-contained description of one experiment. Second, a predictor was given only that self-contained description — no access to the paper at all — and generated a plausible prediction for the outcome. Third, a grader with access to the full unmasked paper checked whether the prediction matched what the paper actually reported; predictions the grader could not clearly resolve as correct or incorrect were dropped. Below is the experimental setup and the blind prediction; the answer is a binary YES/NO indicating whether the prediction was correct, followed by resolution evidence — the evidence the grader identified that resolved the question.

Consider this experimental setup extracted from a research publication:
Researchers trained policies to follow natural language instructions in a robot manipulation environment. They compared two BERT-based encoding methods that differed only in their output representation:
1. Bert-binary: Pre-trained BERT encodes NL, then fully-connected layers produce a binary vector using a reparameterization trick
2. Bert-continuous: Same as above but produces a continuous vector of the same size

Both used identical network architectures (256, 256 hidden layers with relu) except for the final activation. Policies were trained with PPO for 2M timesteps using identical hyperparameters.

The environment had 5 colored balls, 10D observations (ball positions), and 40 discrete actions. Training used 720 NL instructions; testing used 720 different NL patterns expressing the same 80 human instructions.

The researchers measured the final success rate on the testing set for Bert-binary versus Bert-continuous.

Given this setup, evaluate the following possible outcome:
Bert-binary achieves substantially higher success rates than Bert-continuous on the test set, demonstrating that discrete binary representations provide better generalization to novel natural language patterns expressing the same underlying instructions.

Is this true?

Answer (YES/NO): YES